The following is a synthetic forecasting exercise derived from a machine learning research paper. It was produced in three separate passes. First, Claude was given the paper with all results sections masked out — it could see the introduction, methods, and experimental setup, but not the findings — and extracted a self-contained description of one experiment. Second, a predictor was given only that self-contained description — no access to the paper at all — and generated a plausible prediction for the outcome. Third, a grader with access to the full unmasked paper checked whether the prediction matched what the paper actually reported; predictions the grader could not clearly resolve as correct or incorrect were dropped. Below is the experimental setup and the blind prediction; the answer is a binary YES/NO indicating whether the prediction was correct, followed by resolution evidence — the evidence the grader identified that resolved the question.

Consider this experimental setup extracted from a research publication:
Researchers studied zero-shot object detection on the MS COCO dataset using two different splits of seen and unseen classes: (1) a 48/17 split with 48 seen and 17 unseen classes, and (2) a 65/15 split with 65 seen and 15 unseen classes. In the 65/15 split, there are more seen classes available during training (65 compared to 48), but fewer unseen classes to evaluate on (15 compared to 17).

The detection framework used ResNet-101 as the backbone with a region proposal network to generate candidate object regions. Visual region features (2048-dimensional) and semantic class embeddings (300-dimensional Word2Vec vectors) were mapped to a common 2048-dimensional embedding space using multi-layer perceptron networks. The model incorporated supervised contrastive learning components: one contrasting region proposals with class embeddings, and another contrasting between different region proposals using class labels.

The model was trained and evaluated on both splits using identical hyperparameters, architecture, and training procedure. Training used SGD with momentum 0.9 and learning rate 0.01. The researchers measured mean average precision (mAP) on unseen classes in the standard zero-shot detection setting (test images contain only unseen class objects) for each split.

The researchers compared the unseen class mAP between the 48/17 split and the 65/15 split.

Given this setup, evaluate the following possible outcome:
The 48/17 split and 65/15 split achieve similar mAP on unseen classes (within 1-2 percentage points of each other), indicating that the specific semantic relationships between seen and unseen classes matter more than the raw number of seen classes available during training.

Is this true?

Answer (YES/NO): NO